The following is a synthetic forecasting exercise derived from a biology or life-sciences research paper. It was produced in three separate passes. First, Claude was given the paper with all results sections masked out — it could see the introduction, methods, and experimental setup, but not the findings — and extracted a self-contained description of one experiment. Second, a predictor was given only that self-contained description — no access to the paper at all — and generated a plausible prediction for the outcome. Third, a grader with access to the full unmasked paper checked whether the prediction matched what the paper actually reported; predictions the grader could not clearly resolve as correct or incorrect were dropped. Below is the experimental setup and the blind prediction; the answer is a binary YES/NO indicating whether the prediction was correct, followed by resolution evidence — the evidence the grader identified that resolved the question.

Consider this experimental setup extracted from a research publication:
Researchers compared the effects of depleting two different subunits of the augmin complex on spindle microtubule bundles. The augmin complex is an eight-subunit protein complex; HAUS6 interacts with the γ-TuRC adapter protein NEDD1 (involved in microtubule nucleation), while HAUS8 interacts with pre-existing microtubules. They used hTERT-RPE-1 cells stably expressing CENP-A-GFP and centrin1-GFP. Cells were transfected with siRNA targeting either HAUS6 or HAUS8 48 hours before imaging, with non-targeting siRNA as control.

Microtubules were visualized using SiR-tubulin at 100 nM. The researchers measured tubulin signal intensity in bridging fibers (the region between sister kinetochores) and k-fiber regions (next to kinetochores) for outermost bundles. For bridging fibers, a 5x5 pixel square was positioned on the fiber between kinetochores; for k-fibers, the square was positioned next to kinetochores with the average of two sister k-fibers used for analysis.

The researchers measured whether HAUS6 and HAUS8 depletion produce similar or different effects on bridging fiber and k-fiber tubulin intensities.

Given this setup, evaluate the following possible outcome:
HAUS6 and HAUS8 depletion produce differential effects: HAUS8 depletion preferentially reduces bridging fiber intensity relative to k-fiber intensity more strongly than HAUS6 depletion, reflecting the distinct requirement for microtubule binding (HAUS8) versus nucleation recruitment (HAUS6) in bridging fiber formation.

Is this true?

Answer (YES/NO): NO